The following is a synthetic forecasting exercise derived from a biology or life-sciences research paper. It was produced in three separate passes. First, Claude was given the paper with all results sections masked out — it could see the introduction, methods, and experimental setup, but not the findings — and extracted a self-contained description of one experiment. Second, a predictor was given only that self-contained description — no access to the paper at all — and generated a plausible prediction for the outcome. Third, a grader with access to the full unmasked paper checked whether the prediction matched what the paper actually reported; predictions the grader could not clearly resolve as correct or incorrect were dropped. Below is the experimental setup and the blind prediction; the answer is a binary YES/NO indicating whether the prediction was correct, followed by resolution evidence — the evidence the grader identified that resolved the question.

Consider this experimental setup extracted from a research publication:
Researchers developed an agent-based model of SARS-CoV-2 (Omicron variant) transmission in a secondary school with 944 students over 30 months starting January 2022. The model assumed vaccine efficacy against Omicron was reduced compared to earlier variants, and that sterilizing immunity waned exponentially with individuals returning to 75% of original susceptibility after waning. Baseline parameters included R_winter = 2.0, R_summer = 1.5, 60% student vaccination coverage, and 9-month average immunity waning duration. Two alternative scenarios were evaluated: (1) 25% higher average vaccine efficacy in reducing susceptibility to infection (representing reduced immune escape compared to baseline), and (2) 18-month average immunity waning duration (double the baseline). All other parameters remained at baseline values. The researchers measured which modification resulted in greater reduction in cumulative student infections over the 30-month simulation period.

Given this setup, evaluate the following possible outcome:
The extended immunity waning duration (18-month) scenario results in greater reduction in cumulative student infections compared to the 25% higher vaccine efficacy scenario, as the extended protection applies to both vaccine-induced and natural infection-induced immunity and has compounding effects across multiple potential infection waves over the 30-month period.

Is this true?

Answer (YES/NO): YES